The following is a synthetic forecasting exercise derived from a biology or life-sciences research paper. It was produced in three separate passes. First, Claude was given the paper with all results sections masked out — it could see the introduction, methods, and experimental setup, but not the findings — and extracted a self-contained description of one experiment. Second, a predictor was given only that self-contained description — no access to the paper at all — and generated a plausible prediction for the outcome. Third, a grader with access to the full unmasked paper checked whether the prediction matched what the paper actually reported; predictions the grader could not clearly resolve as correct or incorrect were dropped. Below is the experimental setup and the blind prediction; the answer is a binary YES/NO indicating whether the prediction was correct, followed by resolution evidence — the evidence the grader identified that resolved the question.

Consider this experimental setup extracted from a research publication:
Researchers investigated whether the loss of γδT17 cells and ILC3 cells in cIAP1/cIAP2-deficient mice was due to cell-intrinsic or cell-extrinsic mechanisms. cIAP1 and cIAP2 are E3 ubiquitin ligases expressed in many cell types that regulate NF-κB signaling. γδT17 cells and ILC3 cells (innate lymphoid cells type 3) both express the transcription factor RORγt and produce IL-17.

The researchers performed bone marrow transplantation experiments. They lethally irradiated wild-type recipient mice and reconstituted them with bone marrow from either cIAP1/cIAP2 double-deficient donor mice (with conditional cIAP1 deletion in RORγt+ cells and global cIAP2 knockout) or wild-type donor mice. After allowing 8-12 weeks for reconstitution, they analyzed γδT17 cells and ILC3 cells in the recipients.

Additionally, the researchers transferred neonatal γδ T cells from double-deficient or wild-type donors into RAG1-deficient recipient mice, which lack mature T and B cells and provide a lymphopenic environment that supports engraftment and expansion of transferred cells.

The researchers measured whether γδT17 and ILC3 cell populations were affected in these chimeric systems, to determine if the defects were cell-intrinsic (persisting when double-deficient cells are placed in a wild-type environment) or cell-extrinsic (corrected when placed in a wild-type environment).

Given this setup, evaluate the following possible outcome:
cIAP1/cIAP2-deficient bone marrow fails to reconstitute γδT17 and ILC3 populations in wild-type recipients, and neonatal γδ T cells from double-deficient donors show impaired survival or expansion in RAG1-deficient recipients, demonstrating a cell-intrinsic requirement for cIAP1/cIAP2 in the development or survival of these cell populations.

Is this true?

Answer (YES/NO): NO